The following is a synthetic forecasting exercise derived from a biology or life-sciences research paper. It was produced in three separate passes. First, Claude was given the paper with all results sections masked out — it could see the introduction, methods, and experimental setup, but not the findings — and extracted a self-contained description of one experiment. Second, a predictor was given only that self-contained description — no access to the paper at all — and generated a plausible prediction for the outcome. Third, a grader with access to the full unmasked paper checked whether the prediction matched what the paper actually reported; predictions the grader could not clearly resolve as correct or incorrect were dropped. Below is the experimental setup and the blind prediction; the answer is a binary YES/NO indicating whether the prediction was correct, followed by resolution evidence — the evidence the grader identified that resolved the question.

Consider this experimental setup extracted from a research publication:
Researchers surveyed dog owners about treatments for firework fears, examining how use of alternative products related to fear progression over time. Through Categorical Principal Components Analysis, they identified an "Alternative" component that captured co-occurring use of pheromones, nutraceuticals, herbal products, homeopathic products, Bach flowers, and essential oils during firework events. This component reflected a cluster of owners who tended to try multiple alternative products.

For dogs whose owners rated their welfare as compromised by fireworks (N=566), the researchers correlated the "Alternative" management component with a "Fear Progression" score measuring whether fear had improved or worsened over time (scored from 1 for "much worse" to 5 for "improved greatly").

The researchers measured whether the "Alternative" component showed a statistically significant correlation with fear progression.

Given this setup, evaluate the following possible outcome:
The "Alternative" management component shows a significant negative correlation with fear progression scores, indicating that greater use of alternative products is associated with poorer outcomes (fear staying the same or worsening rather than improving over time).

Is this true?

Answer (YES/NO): NO